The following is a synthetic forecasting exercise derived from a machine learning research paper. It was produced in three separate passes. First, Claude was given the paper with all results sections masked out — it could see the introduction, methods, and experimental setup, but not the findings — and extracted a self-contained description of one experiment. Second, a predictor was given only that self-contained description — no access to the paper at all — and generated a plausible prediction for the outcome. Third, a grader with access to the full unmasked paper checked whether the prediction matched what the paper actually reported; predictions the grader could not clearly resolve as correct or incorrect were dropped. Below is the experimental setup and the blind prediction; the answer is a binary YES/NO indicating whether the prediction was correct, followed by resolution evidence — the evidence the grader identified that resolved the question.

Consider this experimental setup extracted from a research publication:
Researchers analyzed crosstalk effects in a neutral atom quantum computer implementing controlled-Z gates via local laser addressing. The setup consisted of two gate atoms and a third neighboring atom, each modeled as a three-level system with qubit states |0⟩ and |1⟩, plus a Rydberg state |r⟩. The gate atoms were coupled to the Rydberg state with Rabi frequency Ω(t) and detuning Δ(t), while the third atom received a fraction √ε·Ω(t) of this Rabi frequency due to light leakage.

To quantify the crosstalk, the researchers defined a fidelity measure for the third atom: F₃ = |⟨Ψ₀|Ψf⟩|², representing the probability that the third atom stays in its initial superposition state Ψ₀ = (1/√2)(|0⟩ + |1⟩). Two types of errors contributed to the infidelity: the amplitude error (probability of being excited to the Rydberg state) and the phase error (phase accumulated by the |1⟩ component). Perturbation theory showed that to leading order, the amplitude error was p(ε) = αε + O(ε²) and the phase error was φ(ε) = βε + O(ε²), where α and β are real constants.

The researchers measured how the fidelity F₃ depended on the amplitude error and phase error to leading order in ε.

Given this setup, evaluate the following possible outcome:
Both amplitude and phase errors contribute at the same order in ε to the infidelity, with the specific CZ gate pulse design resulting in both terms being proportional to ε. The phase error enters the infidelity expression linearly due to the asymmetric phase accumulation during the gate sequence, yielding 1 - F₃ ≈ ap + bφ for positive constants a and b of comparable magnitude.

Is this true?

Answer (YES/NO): NO